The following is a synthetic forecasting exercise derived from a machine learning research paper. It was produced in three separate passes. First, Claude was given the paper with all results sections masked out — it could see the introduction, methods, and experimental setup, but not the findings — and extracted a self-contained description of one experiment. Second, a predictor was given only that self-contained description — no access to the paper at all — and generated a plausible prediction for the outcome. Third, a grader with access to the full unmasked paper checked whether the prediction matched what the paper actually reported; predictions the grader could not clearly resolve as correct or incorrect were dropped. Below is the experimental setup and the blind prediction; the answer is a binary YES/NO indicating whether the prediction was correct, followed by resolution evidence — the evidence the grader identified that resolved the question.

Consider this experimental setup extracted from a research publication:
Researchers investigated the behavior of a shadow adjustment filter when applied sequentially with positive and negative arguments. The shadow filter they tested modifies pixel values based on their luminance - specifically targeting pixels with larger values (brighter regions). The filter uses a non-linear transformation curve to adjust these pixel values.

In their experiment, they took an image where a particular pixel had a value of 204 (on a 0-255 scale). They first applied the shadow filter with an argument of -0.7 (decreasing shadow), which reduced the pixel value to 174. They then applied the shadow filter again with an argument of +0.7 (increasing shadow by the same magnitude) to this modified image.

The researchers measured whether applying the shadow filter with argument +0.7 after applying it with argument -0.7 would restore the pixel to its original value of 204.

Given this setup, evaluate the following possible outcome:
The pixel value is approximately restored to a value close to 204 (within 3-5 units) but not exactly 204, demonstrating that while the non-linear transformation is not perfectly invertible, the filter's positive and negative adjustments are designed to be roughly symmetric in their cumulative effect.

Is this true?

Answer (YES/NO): NO